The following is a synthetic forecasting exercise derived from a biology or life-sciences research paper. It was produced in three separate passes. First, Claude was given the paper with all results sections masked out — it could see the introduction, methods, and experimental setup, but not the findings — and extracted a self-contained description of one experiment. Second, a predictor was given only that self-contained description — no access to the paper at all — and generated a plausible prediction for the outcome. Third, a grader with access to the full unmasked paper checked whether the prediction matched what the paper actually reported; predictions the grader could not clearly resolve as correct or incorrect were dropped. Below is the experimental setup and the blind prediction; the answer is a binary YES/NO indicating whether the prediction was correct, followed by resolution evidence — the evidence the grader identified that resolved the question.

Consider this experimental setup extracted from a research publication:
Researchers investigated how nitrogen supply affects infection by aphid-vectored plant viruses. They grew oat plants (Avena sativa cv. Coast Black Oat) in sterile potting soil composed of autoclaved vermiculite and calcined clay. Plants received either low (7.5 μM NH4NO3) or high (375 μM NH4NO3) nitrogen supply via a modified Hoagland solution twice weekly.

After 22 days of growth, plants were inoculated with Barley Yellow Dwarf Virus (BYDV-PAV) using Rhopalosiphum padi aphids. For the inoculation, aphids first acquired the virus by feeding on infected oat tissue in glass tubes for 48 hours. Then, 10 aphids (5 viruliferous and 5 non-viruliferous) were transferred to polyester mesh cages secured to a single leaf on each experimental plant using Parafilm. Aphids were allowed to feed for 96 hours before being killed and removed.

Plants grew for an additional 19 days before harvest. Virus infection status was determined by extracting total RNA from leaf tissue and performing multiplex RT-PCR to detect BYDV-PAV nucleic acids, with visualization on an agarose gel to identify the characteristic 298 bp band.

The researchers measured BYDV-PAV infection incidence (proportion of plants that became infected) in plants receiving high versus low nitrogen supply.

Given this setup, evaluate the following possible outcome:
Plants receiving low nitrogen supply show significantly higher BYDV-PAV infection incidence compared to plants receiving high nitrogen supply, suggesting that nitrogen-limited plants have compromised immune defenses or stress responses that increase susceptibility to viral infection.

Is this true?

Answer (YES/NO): YES